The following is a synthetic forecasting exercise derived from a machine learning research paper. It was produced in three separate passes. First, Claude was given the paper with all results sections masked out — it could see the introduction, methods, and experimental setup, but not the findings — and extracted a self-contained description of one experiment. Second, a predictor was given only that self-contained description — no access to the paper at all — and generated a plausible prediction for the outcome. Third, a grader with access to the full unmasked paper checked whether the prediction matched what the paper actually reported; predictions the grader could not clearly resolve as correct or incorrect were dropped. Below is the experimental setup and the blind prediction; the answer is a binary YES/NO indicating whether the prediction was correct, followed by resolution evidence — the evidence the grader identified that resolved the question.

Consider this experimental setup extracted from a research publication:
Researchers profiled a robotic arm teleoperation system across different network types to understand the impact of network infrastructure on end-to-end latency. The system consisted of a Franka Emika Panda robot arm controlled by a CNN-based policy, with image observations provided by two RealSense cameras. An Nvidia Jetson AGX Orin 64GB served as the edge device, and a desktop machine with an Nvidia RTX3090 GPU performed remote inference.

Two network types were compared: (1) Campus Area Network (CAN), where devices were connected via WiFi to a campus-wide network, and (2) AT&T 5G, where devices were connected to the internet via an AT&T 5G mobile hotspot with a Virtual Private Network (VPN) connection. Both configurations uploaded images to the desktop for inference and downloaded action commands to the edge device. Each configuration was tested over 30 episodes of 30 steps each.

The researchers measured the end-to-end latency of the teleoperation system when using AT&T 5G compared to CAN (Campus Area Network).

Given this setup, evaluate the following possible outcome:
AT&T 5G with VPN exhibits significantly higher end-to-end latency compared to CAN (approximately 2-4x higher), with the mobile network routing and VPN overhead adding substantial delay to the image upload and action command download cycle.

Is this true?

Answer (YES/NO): YES